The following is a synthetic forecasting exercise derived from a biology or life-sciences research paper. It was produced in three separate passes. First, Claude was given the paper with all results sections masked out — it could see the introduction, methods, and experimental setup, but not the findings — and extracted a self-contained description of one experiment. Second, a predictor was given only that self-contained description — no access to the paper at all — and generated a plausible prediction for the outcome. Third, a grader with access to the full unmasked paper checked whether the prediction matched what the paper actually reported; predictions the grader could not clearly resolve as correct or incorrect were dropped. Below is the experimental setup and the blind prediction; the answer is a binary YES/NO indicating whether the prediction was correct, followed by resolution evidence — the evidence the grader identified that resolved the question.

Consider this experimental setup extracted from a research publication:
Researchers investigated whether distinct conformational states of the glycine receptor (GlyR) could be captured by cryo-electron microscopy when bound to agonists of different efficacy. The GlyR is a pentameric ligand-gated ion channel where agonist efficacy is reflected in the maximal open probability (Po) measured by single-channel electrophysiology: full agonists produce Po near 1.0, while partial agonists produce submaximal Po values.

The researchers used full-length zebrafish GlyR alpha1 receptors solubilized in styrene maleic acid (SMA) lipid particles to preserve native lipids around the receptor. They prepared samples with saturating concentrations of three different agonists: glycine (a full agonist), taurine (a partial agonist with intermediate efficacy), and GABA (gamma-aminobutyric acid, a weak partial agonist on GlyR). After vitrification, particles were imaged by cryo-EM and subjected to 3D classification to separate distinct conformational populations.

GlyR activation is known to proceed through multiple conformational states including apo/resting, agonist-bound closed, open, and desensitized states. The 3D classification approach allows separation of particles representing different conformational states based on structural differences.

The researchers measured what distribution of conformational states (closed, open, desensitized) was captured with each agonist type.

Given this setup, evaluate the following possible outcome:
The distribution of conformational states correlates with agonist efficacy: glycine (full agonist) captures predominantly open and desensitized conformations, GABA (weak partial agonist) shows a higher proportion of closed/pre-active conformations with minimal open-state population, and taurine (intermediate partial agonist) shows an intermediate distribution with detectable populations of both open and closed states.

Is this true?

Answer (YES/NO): YES